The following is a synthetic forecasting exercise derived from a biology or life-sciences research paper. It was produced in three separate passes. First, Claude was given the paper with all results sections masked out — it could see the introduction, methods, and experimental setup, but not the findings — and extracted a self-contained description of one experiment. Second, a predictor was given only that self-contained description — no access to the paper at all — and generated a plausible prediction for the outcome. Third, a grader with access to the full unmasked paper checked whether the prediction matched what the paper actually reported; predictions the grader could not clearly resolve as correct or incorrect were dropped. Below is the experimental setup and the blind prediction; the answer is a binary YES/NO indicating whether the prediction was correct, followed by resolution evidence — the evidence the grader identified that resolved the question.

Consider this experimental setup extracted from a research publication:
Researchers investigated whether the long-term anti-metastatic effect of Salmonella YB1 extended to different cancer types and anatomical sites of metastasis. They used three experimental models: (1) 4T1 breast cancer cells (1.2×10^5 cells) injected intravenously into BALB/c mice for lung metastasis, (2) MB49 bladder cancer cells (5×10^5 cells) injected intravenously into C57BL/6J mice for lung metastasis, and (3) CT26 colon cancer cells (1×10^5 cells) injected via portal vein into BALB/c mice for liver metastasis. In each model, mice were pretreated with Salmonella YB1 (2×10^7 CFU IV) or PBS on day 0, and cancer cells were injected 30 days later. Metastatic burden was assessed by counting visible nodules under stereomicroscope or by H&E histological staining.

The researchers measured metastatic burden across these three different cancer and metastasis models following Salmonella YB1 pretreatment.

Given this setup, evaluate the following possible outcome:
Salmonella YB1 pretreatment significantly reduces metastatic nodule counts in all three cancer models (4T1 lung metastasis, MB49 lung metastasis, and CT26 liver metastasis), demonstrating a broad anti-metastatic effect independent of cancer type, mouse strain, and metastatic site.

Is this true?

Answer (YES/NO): YES